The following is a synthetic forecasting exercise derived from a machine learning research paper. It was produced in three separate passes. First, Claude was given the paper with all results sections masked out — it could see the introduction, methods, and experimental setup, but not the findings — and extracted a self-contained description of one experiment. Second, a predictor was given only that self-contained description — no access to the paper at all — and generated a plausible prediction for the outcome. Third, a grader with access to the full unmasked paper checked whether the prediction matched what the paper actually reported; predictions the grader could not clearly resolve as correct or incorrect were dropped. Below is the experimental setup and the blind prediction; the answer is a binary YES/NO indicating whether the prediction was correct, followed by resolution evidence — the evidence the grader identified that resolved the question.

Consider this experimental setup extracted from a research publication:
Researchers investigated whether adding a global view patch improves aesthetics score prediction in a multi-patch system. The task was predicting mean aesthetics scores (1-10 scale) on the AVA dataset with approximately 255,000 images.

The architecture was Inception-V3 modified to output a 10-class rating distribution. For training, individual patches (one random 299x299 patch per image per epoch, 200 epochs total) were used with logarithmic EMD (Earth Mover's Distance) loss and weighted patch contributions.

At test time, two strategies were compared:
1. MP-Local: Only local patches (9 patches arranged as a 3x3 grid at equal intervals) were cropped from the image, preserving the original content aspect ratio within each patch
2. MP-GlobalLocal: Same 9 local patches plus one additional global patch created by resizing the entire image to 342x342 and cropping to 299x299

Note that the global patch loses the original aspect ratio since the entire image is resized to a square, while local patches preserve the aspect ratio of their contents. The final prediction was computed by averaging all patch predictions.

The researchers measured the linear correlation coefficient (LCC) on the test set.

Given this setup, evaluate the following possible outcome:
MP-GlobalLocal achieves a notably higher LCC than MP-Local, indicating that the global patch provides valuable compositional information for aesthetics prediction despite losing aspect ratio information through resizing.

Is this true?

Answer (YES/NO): NO